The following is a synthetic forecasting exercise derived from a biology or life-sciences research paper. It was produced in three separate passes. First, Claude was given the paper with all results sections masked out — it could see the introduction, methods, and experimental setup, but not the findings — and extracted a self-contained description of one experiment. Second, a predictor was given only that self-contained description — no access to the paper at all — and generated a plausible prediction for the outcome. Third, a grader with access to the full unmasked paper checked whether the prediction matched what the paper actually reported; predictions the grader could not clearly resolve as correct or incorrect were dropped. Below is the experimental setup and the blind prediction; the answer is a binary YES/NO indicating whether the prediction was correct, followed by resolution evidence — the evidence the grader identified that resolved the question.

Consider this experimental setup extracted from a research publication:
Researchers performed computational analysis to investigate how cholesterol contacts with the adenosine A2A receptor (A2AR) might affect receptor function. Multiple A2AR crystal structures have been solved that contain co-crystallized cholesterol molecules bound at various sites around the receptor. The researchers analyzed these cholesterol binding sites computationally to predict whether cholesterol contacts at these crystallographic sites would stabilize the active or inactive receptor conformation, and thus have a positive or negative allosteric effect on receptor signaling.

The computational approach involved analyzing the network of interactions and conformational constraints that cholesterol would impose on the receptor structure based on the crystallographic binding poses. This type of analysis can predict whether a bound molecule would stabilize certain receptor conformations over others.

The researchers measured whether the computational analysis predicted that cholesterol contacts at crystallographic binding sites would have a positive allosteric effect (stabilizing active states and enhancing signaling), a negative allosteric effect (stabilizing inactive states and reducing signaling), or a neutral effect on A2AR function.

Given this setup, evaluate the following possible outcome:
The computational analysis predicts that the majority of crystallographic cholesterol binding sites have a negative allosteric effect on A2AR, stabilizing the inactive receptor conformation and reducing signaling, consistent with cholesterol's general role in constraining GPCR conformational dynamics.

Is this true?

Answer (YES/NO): NO